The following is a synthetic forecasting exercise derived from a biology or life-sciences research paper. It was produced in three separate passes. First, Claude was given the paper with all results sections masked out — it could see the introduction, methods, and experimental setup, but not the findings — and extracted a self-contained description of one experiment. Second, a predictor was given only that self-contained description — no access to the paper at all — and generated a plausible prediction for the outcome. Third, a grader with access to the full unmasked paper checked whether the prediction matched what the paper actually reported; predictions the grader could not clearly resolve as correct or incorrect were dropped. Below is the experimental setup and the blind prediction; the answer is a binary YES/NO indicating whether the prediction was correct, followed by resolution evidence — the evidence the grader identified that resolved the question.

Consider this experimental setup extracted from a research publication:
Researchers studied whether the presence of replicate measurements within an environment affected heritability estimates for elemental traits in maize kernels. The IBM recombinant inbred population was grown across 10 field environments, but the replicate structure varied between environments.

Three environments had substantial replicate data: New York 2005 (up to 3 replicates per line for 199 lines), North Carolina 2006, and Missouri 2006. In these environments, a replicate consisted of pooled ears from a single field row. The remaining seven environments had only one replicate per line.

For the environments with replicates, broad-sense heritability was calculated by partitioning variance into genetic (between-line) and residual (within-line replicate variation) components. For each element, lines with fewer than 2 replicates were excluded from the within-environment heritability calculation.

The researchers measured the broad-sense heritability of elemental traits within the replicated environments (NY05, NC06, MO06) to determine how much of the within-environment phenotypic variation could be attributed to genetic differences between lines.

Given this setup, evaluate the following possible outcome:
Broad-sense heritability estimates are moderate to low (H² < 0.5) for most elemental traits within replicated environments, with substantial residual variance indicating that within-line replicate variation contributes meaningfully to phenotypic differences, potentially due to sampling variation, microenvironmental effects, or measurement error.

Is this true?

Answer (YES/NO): NO